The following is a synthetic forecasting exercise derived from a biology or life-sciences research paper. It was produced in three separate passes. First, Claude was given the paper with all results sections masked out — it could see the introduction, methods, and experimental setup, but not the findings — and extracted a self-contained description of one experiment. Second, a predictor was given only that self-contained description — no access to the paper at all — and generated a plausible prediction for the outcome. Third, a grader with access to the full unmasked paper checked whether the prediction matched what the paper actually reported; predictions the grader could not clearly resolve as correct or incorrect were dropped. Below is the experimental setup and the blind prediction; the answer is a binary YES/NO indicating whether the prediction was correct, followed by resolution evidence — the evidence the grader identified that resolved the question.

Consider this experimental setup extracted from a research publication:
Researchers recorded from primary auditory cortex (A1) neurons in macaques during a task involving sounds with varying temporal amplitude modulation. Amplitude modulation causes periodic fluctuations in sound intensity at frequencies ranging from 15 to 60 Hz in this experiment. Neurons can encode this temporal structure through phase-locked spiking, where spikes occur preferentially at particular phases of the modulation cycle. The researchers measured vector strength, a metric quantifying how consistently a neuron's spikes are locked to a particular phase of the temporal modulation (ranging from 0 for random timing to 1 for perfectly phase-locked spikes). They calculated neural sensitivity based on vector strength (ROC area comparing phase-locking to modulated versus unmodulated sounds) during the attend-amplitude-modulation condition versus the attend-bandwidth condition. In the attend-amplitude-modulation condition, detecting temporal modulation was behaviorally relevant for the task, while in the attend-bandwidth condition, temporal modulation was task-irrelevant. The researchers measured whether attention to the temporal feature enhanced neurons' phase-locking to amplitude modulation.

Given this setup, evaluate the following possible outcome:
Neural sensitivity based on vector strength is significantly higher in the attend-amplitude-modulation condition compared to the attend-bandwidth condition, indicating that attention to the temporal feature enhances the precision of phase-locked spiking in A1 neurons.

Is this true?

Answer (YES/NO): NO